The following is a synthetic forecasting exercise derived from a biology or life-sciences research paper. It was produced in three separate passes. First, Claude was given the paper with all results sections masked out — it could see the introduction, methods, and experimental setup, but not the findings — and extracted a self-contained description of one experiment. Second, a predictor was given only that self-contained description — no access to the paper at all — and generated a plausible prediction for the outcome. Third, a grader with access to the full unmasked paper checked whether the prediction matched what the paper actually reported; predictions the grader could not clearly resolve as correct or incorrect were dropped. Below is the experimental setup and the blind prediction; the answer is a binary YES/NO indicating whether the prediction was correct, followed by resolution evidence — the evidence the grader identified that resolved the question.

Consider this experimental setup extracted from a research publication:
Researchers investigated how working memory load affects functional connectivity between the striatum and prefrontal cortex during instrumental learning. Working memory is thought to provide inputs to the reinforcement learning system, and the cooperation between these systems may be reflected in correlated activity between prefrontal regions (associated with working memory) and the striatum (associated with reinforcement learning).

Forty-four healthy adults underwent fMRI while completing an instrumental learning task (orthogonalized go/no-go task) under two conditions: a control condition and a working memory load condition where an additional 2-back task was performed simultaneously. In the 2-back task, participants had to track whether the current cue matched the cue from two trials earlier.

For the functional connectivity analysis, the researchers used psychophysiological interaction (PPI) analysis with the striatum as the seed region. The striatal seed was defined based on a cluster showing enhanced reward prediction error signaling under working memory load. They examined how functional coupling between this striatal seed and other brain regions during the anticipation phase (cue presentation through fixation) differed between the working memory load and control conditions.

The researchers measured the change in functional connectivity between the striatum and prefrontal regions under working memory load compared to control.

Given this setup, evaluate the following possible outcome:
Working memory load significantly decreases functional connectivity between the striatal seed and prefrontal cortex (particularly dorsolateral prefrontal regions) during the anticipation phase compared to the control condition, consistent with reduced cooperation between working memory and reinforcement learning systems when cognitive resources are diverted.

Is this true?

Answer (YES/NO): YES